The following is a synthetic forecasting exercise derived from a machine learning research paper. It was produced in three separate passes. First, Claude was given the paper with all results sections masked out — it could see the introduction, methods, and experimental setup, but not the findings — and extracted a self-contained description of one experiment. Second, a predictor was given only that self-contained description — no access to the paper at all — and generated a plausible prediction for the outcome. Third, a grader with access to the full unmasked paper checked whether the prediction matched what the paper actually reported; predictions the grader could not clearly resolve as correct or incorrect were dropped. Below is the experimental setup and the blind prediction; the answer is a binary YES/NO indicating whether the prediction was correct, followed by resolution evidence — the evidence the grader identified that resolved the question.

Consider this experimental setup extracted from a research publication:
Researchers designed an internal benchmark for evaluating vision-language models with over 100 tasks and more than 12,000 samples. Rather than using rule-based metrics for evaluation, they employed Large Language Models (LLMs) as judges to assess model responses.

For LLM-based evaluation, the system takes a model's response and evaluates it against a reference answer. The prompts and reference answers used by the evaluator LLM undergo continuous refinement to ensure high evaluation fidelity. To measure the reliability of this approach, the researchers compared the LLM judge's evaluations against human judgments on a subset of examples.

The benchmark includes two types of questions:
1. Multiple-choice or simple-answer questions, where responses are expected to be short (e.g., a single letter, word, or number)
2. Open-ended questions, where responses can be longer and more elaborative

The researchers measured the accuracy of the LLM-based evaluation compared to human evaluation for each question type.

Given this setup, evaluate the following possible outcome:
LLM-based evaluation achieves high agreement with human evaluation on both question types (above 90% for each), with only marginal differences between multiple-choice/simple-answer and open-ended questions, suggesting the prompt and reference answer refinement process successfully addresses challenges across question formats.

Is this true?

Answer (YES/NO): NO